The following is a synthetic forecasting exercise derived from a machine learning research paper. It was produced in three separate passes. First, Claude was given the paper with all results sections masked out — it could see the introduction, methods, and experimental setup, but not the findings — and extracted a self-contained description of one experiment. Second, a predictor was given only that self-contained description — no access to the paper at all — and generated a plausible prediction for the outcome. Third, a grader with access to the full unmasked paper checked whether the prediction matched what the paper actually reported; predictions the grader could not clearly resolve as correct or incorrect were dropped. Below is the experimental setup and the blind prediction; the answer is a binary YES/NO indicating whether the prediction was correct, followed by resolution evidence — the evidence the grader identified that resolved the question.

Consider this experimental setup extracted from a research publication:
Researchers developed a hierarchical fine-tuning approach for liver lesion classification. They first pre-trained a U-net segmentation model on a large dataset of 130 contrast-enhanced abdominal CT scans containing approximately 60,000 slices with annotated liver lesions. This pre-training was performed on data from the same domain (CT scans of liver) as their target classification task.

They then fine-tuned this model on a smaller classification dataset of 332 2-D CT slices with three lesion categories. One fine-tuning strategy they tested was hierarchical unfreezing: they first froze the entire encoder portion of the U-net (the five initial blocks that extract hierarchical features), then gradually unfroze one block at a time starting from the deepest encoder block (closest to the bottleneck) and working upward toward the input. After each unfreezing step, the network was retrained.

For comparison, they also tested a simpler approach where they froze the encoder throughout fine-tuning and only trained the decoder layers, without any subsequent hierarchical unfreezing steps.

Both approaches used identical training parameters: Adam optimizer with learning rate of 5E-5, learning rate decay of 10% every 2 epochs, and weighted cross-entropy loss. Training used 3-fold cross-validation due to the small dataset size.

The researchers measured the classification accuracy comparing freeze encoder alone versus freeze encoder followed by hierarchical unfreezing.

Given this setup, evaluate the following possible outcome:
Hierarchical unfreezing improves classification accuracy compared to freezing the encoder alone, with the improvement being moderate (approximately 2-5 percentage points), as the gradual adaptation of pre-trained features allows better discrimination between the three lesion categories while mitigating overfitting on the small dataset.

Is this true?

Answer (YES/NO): NO